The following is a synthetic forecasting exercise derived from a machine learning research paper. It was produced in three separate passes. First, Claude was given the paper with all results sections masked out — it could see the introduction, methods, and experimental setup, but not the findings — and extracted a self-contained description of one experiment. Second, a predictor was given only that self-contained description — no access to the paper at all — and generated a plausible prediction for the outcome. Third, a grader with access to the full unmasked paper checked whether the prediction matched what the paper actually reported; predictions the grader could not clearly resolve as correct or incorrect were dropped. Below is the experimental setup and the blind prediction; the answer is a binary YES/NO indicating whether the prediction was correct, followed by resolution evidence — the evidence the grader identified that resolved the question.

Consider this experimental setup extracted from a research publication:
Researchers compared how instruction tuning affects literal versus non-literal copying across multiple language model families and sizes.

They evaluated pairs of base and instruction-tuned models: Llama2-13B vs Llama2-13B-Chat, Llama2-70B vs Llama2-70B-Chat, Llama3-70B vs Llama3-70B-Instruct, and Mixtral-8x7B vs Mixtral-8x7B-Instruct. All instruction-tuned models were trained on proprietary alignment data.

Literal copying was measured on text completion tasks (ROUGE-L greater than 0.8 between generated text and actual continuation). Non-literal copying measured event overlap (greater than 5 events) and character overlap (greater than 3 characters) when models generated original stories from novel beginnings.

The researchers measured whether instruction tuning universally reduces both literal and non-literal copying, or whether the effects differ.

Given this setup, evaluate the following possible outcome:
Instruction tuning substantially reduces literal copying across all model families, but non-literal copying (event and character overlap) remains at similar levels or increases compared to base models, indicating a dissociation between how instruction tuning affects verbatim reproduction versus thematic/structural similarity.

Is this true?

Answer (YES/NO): NO